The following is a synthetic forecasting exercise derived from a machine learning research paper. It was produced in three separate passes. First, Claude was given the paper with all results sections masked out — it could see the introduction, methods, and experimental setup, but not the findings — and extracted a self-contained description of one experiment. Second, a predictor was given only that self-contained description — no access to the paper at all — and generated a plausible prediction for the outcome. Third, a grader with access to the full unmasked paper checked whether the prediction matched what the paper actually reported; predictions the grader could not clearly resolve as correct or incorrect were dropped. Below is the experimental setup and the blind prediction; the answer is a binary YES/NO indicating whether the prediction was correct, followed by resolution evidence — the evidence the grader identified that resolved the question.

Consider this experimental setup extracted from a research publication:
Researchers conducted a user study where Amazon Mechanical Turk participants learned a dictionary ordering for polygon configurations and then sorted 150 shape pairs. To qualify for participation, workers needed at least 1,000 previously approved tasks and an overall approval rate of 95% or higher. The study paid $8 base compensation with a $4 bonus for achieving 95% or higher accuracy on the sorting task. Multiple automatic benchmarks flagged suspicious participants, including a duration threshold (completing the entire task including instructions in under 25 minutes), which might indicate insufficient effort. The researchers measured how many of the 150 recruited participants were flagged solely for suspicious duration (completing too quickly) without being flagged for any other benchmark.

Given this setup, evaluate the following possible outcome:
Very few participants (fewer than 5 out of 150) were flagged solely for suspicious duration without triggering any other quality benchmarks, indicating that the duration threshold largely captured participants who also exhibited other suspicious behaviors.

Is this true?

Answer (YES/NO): NO